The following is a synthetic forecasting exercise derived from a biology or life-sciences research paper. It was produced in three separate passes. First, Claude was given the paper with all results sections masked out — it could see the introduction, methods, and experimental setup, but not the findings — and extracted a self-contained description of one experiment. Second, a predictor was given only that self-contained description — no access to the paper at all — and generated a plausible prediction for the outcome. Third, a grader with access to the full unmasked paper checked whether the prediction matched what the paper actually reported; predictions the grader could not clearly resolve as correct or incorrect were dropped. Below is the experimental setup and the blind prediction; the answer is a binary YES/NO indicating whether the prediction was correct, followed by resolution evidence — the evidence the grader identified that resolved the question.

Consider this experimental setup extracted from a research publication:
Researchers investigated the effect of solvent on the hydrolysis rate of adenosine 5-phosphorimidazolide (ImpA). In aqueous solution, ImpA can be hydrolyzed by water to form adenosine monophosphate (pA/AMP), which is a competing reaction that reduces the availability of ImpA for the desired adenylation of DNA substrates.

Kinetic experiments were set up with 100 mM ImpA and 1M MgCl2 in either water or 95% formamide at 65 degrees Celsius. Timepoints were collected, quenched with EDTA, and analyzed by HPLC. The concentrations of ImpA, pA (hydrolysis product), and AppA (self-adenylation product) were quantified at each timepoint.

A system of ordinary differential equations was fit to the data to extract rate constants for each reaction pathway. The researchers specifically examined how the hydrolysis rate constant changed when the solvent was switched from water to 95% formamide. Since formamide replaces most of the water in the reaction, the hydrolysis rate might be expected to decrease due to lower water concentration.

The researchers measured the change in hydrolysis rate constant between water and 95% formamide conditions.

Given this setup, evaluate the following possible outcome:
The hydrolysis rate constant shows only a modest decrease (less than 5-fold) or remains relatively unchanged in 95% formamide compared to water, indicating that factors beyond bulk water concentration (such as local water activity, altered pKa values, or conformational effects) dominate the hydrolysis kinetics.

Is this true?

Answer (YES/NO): YES